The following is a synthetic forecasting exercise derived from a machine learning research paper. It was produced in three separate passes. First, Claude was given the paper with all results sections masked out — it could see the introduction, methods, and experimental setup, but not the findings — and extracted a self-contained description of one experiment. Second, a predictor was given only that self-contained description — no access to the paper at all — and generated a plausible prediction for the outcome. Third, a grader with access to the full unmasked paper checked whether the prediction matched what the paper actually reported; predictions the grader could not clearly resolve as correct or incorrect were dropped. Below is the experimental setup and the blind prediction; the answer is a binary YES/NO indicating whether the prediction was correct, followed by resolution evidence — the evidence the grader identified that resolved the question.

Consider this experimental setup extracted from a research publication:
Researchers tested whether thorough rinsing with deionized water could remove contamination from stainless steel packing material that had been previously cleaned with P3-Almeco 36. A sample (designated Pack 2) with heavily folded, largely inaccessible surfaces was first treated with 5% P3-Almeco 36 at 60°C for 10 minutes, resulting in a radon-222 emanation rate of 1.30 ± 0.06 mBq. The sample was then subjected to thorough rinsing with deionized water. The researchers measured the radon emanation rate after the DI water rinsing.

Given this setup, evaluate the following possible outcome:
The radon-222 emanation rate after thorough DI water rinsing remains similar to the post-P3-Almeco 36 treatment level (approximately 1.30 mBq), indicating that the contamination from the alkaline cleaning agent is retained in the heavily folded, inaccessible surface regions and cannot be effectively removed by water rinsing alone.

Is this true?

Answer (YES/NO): NO